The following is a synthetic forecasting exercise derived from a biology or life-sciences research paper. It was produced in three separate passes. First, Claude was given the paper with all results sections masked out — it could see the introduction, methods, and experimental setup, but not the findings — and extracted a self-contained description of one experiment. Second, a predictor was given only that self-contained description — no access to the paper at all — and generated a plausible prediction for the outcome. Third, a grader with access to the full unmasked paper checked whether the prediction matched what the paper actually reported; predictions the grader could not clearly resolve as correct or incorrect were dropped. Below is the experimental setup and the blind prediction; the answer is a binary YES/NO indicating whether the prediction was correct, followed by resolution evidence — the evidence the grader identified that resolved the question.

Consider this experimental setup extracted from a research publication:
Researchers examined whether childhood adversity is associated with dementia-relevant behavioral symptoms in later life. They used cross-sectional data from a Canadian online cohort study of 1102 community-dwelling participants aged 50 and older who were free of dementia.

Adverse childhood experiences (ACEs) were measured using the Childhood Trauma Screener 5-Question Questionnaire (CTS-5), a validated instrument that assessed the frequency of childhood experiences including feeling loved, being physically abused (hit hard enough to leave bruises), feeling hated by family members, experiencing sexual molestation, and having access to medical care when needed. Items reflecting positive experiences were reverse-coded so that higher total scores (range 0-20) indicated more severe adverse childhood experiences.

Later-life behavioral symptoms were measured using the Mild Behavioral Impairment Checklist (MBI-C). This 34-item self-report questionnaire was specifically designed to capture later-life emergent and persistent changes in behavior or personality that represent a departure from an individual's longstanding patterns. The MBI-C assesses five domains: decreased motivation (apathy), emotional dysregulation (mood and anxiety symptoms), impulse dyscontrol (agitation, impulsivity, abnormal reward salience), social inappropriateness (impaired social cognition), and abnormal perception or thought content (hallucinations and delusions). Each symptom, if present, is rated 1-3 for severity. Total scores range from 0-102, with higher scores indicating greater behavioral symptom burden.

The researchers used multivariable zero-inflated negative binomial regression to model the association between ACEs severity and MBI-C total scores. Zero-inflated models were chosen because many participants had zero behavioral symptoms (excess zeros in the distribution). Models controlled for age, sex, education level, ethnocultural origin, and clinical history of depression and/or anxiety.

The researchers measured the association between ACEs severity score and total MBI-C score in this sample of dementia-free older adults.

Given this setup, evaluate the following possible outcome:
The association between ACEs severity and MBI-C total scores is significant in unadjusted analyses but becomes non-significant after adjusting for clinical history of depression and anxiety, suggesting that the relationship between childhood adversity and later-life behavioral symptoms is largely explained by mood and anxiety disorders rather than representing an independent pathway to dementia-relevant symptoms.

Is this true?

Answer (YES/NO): NO